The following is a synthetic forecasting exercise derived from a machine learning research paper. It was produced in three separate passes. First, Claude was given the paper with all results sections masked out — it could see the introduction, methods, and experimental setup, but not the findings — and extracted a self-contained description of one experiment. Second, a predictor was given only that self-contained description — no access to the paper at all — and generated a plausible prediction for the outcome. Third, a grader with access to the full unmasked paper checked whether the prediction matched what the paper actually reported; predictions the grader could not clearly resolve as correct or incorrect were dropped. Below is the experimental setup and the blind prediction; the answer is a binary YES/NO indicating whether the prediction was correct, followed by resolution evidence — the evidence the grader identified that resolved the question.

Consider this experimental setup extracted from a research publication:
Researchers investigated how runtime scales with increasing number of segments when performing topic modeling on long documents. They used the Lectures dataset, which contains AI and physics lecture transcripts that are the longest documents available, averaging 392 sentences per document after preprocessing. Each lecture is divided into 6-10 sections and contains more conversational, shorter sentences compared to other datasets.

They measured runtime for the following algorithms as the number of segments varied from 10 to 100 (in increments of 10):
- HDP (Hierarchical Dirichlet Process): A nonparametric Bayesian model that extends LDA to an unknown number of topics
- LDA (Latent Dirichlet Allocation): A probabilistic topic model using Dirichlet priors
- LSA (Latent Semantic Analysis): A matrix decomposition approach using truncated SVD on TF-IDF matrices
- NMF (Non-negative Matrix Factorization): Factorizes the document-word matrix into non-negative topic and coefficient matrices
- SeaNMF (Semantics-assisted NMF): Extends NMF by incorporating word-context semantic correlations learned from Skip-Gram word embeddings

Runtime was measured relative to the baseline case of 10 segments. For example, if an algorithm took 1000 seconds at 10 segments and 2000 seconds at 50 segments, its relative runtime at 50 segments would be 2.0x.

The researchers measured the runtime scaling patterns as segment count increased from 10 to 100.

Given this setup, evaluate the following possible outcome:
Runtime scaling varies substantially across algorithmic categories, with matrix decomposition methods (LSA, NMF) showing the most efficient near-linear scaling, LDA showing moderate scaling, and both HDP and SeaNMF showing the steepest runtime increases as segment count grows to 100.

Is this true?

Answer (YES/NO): NO